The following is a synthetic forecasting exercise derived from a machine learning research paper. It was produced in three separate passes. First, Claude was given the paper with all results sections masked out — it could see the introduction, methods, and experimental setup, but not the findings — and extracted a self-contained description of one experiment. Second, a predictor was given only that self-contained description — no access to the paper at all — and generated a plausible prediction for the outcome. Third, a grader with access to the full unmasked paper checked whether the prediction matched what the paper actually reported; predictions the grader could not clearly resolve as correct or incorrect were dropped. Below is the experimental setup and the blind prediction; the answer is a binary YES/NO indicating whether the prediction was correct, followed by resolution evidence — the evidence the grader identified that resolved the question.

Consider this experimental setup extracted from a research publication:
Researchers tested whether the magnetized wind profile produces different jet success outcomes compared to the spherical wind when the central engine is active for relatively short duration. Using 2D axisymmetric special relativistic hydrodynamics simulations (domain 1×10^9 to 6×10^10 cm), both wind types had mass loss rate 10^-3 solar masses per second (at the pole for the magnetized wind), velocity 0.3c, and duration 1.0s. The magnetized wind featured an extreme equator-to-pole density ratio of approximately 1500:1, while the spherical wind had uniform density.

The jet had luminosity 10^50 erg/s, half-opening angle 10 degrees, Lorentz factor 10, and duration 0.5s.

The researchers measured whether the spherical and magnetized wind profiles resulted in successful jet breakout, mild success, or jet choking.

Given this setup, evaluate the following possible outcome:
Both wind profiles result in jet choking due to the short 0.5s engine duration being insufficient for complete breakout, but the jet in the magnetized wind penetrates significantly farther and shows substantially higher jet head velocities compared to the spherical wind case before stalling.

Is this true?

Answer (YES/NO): NO